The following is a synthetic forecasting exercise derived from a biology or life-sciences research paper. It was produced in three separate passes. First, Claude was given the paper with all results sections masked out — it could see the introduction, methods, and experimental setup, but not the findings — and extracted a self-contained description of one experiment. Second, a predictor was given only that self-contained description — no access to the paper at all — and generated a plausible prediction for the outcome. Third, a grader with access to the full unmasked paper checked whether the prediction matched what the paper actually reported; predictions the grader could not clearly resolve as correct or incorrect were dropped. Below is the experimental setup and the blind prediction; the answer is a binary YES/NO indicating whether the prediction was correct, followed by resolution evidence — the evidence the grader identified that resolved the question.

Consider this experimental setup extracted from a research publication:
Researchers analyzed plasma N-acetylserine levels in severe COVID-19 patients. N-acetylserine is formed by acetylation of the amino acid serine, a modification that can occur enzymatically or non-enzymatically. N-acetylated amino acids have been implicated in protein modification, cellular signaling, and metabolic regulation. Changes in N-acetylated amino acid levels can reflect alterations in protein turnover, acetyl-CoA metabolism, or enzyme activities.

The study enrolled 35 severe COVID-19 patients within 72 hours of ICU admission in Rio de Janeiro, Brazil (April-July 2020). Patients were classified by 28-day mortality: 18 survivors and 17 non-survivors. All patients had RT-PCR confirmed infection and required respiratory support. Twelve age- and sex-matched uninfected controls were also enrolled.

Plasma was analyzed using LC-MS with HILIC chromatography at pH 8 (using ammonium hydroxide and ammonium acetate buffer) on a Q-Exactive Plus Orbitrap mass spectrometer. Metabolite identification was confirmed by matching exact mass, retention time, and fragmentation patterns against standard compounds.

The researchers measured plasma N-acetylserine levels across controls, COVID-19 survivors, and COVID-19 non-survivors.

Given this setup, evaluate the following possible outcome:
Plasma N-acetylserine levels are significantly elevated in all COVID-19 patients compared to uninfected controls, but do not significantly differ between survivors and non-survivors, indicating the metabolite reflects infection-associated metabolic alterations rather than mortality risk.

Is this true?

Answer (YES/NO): NO